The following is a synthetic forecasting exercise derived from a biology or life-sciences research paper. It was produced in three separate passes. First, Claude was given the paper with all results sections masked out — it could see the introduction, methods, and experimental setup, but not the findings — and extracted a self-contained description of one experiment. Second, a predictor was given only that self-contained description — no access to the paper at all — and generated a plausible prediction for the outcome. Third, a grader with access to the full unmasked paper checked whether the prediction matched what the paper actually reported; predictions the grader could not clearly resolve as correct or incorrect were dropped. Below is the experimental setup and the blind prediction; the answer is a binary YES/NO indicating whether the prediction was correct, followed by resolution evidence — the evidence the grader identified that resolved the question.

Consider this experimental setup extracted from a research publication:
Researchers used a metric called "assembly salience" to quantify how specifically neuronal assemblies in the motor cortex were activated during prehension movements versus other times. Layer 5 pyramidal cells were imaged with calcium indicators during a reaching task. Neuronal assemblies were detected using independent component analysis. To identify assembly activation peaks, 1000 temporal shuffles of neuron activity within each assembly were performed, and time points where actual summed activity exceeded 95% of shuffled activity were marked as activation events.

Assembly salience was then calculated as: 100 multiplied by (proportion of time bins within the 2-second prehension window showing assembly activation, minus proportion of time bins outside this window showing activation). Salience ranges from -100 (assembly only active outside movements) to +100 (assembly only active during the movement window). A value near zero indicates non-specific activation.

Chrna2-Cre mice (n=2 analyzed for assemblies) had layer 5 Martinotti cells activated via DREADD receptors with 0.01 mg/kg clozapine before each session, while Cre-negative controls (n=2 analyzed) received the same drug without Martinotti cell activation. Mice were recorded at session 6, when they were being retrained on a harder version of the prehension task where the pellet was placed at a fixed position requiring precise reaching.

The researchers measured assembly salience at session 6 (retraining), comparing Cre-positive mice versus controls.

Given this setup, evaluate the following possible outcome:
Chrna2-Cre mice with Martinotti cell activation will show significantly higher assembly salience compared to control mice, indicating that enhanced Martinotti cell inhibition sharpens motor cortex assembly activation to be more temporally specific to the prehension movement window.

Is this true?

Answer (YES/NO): NO